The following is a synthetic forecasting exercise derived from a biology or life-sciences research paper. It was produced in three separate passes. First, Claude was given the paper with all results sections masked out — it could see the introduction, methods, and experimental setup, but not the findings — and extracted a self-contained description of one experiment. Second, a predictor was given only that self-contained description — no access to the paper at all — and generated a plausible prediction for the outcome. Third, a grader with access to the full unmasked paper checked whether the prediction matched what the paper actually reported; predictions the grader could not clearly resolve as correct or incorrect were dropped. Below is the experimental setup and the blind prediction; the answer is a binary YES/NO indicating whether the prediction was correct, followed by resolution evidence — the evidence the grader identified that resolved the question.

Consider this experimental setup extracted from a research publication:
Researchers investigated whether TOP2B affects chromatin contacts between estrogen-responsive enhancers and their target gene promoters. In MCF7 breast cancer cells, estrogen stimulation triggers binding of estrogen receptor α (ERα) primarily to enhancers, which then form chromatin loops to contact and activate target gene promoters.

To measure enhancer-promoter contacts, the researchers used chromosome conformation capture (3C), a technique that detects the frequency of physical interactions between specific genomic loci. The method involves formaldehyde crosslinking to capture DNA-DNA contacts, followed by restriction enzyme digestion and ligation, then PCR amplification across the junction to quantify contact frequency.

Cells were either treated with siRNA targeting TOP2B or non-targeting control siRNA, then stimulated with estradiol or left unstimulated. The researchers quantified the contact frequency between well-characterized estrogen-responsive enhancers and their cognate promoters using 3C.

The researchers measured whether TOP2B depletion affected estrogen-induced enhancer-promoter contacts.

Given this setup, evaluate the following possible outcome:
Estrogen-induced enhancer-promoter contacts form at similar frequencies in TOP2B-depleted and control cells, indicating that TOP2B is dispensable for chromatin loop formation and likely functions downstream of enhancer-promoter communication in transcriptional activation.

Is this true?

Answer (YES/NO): NO